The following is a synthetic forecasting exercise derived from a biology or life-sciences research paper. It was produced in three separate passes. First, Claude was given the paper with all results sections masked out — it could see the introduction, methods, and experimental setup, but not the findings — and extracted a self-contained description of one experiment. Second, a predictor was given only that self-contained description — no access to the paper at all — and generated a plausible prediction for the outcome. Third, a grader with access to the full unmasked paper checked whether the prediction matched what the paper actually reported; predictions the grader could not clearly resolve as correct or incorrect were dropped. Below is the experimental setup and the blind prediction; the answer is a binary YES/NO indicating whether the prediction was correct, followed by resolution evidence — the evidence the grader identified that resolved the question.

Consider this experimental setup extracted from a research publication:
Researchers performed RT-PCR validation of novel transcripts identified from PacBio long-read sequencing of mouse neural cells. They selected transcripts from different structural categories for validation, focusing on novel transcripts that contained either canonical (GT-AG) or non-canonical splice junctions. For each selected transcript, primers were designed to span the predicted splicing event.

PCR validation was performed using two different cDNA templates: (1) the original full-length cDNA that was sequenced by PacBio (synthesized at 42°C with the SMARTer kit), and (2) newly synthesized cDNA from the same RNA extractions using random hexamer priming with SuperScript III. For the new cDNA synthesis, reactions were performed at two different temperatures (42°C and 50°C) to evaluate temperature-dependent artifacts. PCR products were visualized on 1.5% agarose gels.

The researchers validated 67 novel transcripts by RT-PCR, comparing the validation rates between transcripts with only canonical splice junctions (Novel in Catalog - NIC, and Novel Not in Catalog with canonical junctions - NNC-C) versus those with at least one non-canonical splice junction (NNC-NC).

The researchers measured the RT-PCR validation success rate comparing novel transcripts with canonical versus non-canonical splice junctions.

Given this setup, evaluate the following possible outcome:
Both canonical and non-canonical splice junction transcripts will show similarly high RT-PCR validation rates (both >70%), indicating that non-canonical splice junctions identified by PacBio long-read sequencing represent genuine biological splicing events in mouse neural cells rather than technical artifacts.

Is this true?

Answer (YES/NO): NO